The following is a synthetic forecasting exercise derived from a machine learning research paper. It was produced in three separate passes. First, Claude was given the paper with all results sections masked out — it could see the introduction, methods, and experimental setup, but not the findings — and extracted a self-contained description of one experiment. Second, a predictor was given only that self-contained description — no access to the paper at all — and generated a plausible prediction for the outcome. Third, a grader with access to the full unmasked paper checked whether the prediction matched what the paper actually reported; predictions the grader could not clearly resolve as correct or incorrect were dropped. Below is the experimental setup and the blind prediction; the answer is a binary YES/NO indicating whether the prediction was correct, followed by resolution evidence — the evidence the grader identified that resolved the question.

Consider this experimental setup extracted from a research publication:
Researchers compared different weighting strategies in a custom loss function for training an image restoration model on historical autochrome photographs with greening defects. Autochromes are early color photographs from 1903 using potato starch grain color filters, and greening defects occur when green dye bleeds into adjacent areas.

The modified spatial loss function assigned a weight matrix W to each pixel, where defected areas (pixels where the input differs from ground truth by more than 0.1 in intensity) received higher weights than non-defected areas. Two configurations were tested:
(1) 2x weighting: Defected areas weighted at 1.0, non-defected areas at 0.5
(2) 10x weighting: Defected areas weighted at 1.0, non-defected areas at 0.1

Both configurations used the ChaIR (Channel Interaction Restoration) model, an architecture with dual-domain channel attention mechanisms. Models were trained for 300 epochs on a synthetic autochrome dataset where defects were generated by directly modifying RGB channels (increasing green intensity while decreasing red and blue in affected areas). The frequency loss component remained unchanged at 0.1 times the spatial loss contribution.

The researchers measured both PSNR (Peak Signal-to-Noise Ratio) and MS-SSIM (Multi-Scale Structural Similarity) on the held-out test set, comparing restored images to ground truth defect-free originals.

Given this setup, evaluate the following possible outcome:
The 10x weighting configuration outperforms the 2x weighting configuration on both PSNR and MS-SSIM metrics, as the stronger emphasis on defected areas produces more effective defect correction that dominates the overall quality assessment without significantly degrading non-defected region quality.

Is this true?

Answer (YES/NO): YES